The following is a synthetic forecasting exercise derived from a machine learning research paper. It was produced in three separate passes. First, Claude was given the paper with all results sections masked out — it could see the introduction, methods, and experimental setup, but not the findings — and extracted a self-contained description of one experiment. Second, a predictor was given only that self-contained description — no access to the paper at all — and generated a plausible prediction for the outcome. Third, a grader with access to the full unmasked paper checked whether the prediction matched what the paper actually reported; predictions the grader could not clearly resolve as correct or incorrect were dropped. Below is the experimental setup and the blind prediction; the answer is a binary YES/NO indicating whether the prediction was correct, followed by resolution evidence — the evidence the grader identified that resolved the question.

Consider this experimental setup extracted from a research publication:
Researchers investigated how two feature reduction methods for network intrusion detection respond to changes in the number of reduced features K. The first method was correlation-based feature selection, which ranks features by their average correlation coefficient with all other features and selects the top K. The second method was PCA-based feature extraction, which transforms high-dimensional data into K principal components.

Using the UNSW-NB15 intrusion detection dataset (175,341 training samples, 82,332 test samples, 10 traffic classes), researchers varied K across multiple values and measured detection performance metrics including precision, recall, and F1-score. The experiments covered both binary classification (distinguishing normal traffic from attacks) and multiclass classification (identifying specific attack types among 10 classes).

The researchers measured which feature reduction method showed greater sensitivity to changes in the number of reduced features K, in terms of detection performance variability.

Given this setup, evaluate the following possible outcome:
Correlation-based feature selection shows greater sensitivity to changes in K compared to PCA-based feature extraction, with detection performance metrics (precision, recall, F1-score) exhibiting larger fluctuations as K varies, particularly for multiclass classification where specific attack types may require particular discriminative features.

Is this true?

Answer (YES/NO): YES